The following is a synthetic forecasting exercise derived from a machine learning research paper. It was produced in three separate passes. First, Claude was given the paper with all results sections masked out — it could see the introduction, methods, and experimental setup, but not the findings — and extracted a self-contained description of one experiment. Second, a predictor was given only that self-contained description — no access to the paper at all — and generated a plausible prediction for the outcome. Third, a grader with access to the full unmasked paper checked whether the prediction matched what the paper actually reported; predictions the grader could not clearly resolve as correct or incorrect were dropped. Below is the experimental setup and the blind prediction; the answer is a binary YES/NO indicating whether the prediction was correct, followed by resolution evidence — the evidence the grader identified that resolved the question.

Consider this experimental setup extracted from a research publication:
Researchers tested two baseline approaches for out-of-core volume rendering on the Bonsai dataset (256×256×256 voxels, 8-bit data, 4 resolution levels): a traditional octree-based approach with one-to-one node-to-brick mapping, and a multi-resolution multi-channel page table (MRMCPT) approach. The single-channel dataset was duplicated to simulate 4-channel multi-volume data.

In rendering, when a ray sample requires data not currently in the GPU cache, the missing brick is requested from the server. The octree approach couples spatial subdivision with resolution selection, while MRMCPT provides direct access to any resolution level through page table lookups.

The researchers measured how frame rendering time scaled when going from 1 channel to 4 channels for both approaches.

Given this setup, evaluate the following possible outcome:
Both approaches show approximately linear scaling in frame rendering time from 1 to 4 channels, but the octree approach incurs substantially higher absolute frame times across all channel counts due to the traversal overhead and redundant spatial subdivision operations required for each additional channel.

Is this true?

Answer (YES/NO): NO